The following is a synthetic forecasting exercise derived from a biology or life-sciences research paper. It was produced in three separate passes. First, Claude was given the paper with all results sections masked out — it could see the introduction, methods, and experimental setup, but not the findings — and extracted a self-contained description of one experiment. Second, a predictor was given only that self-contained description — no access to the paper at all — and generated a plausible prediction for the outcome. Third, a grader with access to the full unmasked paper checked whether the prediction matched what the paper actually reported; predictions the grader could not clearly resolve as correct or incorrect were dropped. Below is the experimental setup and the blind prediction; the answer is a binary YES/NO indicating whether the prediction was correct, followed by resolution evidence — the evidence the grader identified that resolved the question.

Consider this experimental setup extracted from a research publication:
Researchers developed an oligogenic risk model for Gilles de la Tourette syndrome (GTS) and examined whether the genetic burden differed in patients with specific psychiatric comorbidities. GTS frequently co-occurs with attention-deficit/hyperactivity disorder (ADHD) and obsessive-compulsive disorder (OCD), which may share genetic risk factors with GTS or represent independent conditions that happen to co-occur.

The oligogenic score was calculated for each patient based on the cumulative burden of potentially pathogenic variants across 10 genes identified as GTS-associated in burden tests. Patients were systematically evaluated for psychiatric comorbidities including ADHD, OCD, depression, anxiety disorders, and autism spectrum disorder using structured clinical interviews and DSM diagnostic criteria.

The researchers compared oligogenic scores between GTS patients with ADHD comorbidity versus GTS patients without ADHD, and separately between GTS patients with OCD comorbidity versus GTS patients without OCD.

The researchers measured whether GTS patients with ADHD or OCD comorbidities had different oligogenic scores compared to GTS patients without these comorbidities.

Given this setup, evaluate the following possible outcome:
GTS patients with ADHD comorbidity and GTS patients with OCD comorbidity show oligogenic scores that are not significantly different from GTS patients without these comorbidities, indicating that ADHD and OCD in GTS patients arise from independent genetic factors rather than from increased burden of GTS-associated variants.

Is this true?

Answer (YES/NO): YES